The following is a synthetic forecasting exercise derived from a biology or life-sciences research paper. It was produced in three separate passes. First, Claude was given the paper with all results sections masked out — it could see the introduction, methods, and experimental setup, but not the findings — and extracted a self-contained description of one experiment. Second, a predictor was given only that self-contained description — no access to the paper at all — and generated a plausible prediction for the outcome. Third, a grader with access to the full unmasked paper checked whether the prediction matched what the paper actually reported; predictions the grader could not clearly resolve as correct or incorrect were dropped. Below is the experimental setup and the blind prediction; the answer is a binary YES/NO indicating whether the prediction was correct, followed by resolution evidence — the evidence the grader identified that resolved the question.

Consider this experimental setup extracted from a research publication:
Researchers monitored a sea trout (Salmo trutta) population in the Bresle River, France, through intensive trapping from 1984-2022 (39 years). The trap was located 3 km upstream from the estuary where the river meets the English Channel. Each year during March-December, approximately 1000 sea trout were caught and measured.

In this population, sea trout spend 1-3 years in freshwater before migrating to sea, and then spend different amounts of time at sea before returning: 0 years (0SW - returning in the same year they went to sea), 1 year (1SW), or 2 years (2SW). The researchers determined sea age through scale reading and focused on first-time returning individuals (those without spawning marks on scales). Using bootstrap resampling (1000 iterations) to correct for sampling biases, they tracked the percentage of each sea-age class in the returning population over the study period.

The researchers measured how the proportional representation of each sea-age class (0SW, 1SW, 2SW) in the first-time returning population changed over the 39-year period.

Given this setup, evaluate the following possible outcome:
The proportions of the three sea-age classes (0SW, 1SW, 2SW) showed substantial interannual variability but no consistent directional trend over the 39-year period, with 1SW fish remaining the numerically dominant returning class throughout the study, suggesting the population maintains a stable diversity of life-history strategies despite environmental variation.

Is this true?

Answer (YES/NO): NO